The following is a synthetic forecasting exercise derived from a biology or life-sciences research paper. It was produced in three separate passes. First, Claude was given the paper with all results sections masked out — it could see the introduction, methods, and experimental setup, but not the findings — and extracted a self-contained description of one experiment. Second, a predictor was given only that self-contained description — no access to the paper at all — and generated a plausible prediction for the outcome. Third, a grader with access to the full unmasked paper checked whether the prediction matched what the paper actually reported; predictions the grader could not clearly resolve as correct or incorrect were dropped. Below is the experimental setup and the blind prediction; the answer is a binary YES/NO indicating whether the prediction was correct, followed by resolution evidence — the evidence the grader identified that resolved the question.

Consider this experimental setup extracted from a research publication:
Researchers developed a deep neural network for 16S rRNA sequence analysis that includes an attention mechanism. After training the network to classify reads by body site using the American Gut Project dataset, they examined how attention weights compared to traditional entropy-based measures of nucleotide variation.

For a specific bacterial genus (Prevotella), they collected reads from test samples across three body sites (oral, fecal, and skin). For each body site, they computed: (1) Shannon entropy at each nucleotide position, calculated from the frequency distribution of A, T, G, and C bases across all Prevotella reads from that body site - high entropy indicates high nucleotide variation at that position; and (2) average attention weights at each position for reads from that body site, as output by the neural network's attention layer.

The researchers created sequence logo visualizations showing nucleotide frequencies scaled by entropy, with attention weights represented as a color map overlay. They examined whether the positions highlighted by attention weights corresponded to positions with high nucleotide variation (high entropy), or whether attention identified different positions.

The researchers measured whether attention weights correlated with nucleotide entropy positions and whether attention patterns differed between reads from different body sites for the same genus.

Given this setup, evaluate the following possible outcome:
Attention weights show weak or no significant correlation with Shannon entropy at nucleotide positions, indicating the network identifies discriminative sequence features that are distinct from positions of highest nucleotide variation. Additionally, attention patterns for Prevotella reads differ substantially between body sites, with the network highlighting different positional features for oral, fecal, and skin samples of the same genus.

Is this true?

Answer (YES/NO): NO